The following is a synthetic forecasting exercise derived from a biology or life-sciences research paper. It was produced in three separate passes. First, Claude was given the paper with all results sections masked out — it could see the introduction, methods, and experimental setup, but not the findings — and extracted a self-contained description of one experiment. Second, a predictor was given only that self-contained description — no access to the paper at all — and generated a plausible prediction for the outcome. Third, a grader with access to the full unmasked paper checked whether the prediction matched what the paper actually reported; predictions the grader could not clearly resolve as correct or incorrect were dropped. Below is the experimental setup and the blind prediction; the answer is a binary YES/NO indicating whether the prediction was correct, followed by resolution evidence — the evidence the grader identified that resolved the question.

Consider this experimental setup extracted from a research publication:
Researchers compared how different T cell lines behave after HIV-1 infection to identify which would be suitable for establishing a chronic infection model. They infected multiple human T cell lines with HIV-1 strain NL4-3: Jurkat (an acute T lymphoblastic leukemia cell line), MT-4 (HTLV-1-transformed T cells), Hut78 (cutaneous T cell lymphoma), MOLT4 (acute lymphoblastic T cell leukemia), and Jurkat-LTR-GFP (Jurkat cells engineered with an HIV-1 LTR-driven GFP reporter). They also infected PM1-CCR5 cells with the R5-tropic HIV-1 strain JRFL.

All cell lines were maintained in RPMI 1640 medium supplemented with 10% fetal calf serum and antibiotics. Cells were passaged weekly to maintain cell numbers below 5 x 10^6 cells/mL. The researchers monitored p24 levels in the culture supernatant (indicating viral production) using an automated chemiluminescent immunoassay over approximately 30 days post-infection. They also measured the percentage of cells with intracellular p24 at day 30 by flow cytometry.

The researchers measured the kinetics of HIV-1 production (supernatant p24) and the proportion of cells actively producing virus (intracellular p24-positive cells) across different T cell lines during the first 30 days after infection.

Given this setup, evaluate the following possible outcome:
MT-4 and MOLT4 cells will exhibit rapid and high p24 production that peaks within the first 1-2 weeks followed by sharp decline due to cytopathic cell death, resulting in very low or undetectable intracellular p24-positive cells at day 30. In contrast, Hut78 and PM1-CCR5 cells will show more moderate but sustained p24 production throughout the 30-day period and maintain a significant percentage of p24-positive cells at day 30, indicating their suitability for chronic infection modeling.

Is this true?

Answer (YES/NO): NO